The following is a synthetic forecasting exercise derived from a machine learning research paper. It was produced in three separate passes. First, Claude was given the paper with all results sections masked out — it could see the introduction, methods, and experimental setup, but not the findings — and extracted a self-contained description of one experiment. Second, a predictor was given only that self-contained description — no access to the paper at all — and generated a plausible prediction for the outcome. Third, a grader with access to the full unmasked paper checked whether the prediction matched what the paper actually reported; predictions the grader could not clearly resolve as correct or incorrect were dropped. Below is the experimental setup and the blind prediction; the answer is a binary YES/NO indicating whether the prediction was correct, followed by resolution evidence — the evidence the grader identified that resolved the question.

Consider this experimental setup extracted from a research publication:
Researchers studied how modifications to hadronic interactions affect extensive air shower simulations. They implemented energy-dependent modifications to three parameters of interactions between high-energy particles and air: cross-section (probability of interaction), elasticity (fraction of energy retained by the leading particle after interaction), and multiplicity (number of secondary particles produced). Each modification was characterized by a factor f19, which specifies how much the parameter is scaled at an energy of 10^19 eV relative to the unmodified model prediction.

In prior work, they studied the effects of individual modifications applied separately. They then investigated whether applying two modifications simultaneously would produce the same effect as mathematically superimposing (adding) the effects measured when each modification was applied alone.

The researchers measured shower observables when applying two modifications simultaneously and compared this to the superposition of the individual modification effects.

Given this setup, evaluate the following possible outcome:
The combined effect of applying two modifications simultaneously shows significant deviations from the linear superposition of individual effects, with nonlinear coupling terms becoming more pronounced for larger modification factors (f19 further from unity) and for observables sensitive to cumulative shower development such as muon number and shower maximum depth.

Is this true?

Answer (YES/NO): NO